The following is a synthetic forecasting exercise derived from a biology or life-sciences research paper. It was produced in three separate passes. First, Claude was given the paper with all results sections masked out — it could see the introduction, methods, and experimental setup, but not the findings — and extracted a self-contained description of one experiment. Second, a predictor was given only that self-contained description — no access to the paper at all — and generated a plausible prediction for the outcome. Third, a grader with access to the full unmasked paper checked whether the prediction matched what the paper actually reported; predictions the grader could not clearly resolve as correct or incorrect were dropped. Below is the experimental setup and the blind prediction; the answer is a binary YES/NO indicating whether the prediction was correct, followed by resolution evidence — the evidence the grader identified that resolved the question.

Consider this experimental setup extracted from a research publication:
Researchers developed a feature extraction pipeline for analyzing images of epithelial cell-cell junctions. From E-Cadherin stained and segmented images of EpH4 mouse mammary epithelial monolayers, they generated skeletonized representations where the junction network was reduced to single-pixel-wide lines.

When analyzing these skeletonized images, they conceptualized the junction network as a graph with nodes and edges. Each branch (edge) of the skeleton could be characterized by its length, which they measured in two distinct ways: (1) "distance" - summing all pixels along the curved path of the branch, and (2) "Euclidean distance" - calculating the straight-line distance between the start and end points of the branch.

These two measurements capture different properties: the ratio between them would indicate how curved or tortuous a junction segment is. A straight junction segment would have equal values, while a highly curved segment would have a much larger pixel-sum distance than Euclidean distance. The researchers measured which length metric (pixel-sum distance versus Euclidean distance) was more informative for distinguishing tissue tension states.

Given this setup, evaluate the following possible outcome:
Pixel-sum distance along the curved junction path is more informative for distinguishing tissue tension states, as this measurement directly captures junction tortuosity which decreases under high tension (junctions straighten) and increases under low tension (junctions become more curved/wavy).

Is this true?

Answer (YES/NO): YES